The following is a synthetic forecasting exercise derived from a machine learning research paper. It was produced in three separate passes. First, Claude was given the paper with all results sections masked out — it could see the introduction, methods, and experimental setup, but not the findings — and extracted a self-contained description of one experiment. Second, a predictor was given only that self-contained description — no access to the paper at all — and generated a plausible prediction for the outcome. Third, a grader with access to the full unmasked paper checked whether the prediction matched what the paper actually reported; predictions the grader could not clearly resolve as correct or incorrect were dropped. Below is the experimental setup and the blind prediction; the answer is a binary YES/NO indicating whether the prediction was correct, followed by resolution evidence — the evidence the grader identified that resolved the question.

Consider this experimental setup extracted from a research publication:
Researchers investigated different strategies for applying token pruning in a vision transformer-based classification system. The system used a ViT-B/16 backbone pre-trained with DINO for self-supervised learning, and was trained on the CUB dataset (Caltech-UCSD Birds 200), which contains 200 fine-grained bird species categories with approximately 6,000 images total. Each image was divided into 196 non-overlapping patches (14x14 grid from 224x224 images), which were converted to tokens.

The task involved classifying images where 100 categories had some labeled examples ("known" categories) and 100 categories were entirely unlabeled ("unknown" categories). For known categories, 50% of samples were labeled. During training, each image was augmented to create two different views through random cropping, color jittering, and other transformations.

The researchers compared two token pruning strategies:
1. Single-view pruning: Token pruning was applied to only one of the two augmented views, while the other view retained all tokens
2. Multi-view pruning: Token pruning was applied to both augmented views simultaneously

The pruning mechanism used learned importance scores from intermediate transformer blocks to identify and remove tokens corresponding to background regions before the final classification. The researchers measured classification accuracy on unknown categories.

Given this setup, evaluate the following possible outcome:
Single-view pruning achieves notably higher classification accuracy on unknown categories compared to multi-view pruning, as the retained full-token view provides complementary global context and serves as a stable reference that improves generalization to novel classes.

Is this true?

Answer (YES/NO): YES